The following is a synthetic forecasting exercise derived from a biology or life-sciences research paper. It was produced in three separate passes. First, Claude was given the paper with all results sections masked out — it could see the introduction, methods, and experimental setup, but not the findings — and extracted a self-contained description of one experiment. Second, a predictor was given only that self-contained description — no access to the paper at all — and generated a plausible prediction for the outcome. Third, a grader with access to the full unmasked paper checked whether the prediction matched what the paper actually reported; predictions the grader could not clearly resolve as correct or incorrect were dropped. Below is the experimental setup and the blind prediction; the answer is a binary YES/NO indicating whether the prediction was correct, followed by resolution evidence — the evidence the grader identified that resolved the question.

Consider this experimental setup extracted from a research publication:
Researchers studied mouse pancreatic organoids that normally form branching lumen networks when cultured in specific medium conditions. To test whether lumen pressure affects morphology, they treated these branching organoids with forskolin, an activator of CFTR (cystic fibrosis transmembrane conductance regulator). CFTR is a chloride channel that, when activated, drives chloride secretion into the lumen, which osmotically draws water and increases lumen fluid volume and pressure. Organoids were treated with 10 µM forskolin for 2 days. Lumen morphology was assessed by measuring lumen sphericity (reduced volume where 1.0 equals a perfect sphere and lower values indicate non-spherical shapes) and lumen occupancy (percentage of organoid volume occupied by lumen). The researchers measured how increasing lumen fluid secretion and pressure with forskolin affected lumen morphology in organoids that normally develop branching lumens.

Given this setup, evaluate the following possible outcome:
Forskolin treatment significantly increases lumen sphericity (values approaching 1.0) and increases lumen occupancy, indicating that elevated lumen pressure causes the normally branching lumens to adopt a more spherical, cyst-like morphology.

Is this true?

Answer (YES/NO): NO